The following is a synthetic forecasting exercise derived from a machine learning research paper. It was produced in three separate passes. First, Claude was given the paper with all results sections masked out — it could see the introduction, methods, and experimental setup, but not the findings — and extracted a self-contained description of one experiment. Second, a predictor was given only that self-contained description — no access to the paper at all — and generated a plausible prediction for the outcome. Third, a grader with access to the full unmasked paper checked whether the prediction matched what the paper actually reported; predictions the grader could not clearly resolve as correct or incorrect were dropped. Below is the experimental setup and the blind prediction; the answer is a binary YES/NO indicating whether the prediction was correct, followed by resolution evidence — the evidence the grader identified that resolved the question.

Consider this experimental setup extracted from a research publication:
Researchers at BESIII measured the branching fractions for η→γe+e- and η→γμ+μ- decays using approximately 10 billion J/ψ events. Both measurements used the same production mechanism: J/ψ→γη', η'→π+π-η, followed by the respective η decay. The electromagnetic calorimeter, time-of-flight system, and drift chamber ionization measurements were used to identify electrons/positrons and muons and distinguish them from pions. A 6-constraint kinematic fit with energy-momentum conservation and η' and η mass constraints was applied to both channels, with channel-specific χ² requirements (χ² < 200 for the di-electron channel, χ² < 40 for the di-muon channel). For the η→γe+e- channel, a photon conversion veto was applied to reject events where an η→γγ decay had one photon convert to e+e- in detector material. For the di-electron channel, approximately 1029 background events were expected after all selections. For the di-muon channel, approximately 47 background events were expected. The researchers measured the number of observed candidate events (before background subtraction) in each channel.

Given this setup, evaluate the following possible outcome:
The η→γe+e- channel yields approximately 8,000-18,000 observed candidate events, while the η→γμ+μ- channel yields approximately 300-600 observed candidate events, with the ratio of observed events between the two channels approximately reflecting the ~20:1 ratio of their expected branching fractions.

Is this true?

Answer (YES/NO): NO